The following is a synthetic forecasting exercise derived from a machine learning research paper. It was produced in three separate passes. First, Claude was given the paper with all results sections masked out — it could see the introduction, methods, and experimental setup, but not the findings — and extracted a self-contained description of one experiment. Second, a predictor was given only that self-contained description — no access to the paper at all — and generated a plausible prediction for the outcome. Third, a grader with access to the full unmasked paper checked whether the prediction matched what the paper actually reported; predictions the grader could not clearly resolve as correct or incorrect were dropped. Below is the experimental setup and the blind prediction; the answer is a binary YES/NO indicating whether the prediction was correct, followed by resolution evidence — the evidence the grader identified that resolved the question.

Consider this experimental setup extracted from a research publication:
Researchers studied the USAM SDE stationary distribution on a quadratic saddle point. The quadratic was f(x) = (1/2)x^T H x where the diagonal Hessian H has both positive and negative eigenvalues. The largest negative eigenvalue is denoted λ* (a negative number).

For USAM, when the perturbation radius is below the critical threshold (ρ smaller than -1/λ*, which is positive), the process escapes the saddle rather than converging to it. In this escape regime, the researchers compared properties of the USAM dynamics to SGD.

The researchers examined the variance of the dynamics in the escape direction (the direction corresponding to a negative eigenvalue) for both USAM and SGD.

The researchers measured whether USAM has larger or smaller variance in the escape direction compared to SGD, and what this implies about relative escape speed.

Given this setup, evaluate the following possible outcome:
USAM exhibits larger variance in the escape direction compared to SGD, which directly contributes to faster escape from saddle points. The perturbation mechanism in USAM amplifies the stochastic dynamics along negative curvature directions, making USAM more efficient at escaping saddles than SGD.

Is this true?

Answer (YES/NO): NO